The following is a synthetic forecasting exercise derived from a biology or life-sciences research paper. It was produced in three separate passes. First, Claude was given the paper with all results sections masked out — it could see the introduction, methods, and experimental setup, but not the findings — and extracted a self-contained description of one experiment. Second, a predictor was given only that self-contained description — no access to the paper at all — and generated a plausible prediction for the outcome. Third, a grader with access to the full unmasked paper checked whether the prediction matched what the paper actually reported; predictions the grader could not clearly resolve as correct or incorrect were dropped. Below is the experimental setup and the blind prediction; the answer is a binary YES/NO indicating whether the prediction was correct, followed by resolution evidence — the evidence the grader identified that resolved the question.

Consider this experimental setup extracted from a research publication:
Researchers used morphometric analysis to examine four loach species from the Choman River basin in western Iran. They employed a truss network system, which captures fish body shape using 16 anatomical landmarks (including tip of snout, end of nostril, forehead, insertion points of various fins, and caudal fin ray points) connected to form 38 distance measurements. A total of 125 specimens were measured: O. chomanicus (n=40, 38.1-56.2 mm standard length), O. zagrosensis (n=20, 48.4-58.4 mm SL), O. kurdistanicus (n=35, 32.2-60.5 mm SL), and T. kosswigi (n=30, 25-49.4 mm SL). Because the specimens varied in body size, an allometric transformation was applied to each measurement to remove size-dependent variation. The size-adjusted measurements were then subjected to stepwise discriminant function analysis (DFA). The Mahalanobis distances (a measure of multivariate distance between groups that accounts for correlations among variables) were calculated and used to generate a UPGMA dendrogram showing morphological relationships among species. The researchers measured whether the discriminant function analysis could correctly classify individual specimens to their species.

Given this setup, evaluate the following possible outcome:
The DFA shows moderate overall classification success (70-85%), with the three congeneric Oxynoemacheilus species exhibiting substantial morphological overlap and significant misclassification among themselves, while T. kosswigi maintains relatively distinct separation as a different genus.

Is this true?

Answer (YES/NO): NO